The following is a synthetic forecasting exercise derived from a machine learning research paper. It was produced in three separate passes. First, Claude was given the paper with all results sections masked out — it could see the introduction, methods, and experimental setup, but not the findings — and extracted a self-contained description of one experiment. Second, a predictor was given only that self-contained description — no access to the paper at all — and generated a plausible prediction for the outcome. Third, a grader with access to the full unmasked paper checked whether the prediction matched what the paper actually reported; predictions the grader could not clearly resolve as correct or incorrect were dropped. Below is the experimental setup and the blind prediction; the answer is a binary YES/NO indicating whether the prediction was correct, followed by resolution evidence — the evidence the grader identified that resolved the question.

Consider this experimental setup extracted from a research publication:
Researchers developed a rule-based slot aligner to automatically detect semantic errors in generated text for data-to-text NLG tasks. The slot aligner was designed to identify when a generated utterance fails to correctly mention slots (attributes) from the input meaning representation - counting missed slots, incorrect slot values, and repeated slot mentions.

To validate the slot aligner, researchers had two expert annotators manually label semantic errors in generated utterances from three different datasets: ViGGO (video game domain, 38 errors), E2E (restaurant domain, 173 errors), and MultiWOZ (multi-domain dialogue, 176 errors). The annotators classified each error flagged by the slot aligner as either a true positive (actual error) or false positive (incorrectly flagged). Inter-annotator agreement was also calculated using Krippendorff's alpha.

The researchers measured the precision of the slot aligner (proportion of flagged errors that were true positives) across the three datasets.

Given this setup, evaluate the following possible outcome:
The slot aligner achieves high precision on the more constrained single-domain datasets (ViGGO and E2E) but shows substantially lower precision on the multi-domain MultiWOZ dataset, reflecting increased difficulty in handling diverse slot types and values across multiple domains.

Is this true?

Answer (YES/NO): NO